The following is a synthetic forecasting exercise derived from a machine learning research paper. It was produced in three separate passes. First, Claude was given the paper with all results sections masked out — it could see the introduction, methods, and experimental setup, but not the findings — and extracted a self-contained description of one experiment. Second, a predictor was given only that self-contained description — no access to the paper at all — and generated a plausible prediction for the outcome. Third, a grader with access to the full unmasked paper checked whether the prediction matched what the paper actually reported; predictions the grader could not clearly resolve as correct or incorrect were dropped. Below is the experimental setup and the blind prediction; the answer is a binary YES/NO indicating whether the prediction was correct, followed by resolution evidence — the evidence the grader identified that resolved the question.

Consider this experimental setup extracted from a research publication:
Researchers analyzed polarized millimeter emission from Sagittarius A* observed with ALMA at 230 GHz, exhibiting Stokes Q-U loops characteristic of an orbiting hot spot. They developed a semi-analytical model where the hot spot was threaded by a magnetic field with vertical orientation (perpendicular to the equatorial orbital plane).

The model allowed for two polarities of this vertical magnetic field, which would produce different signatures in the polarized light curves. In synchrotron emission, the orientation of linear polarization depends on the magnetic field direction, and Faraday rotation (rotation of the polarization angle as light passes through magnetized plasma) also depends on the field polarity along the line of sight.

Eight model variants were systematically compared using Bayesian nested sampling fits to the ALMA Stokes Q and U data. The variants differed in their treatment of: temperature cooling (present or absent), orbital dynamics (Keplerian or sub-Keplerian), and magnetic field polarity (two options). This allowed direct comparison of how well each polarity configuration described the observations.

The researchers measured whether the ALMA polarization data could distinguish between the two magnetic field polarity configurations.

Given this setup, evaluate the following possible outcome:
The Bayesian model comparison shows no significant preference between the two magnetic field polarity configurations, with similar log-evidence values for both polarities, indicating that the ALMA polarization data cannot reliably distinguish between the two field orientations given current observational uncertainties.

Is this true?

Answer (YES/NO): NO